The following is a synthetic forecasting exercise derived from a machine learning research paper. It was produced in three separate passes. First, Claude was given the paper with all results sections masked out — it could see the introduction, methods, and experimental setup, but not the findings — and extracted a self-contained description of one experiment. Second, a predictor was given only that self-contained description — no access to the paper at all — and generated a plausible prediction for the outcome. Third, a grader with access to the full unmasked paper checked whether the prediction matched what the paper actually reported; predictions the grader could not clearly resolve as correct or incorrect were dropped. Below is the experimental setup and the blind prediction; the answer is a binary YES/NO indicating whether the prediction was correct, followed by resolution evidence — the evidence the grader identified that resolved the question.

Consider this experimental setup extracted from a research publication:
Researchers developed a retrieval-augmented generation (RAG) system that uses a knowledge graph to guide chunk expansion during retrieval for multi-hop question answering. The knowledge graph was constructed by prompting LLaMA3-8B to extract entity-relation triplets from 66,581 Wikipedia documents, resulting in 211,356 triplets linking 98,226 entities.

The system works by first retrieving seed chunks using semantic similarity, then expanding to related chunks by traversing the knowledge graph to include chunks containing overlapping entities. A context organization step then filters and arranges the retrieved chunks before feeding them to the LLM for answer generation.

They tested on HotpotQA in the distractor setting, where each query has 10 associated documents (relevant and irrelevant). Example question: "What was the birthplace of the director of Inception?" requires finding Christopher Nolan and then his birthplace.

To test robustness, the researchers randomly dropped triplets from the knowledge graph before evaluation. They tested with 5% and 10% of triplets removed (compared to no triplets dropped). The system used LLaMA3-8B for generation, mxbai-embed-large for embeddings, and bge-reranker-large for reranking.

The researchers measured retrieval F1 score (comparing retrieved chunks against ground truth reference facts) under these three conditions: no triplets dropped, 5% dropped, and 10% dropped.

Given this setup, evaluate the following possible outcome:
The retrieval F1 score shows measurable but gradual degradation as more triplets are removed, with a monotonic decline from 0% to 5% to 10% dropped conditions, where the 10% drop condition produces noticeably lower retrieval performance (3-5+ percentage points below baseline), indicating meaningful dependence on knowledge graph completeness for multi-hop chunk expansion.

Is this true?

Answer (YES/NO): NO